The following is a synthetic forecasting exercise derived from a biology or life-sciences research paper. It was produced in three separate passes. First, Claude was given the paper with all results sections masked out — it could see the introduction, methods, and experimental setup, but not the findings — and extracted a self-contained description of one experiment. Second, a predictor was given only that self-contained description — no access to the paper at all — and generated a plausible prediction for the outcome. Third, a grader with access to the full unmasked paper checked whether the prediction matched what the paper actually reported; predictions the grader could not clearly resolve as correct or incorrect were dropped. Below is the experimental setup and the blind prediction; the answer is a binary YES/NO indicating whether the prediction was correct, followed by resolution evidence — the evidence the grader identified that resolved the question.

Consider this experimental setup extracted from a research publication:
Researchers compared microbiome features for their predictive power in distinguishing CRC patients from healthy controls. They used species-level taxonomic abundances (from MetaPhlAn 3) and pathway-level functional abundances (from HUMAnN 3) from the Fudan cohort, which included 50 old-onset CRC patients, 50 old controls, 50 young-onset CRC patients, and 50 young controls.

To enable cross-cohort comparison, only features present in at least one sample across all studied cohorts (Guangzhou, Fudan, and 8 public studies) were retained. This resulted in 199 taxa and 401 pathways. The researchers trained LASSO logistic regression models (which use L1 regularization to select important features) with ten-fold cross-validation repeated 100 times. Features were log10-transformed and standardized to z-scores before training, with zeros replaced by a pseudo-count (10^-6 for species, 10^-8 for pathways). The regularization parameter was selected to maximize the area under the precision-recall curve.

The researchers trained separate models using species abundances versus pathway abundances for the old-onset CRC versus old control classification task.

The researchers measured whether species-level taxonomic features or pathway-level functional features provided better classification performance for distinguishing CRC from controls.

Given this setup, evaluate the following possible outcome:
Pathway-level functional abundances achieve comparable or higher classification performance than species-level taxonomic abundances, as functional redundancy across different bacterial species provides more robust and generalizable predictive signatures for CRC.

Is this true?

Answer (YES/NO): NO